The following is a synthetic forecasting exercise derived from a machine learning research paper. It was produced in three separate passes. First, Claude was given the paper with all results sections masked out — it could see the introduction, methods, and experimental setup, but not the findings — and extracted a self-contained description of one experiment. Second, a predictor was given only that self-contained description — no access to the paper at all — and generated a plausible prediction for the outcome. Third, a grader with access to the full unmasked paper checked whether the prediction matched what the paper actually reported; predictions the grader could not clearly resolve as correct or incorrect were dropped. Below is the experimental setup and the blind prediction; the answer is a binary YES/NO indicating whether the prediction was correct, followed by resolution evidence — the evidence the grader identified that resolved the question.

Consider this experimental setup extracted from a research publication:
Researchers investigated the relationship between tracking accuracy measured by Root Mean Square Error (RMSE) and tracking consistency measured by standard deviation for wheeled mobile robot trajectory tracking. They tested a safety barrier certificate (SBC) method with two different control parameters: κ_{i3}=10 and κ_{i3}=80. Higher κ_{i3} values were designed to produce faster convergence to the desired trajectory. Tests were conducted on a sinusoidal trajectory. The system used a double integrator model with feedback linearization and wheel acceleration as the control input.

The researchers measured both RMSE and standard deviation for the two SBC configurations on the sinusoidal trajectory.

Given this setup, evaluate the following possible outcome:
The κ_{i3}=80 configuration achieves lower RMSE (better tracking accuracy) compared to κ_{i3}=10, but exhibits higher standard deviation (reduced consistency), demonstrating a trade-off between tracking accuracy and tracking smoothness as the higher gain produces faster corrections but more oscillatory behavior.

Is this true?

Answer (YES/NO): NO